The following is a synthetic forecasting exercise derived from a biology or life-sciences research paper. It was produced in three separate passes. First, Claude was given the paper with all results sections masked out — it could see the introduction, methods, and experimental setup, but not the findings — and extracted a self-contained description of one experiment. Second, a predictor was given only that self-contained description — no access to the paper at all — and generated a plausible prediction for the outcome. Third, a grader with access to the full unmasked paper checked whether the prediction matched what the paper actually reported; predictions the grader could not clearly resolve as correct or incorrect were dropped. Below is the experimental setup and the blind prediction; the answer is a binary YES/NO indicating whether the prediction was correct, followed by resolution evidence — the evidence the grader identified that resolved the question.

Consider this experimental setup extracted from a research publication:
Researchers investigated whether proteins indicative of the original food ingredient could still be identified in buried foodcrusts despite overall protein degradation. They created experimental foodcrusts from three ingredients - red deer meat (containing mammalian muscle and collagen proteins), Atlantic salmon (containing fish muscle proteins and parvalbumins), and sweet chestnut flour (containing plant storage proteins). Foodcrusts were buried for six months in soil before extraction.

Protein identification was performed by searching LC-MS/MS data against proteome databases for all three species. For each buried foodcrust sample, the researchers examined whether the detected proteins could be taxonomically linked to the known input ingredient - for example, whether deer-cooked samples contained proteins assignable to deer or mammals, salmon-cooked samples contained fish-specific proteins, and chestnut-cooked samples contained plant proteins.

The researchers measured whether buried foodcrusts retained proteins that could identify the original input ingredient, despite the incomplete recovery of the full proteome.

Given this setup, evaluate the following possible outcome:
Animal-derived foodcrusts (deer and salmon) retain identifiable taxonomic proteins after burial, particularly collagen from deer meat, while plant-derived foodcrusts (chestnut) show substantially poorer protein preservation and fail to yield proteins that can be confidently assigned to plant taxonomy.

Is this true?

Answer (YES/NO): NO